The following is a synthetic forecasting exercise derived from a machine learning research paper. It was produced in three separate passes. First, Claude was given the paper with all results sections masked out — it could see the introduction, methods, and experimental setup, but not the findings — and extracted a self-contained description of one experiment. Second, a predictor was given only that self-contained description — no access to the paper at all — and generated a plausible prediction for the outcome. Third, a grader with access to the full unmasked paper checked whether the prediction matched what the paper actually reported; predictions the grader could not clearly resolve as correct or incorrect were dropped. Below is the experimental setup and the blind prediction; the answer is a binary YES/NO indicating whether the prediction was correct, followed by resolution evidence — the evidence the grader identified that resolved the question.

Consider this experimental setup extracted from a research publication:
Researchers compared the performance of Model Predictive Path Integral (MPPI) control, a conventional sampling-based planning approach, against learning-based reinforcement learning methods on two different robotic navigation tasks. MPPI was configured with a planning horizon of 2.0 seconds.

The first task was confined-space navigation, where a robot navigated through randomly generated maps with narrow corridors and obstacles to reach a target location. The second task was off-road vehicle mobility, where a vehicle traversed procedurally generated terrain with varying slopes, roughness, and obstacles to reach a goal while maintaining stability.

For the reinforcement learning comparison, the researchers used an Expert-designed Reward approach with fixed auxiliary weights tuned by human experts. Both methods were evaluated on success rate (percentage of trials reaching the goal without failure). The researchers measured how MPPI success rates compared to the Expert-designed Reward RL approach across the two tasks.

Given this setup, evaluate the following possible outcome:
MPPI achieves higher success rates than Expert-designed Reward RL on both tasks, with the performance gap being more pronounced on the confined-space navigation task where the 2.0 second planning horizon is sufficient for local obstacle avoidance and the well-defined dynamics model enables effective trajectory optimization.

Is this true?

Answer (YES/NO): NO